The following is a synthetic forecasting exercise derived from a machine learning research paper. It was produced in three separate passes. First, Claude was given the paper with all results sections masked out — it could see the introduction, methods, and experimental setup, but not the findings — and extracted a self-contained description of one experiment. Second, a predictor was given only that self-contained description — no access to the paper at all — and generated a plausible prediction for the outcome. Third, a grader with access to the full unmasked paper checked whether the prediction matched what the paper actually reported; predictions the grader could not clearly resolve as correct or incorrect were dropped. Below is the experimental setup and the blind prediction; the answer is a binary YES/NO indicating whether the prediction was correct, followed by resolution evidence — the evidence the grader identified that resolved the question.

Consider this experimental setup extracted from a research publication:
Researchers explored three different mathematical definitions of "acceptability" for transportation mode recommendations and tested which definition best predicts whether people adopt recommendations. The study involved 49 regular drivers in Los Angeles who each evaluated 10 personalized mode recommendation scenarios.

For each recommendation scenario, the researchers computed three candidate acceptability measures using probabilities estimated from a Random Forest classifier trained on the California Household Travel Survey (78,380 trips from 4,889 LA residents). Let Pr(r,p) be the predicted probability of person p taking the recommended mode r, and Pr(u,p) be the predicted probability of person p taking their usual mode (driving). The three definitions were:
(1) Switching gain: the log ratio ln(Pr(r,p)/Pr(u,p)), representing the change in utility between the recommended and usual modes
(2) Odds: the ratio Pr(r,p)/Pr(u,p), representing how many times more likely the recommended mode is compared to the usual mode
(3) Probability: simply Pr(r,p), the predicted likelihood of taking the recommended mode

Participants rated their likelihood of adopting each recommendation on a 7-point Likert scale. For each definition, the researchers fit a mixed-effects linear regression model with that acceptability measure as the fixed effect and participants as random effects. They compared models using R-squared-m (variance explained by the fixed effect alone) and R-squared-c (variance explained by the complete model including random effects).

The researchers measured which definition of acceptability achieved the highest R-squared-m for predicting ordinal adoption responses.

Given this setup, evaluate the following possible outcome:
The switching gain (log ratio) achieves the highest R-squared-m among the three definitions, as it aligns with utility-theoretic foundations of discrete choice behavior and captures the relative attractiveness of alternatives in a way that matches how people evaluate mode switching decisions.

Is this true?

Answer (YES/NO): NO